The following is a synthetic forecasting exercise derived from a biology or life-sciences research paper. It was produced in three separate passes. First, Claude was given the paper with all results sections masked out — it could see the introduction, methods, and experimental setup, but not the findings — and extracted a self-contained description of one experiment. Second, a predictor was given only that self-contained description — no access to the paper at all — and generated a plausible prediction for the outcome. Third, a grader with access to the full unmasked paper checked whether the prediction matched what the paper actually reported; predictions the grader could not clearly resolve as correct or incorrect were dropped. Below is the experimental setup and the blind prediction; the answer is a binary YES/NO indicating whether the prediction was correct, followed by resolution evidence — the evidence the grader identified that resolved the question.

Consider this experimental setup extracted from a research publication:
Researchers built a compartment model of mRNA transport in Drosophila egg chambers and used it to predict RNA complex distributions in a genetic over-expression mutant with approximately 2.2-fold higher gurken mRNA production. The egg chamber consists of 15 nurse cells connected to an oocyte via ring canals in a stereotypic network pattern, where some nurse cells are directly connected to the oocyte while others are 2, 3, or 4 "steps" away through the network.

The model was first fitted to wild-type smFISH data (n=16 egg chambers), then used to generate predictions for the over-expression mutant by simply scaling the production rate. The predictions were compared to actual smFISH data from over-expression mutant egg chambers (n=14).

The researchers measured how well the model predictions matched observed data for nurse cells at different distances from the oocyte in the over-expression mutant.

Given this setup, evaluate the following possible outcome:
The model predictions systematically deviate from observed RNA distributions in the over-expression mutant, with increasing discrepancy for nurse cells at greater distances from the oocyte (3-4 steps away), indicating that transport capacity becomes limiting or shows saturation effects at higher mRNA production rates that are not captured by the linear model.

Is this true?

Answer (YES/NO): YES